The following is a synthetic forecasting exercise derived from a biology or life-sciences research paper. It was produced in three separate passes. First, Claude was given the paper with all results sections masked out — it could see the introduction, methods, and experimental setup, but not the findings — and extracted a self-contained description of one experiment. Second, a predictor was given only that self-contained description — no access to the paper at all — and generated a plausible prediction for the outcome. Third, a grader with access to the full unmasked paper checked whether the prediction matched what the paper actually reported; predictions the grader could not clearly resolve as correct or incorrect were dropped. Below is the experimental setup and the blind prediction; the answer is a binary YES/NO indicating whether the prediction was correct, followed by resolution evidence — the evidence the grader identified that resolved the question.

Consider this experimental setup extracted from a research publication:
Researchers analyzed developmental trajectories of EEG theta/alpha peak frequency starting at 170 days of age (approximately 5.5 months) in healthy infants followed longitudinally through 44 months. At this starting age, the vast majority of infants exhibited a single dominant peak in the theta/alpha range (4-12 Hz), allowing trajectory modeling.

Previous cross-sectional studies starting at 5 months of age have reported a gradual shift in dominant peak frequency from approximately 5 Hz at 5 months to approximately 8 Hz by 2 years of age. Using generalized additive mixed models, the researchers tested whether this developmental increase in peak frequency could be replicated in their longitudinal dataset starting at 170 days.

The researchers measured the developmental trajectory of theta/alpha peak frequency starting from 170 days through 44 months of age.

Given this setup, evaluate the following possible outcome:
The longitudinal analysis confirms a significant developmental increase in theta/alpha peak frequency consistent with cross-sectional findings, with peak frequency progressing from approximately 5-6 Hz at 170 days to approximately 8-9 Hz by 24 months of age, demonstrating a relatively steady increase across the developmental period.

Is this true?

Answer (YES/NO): NO